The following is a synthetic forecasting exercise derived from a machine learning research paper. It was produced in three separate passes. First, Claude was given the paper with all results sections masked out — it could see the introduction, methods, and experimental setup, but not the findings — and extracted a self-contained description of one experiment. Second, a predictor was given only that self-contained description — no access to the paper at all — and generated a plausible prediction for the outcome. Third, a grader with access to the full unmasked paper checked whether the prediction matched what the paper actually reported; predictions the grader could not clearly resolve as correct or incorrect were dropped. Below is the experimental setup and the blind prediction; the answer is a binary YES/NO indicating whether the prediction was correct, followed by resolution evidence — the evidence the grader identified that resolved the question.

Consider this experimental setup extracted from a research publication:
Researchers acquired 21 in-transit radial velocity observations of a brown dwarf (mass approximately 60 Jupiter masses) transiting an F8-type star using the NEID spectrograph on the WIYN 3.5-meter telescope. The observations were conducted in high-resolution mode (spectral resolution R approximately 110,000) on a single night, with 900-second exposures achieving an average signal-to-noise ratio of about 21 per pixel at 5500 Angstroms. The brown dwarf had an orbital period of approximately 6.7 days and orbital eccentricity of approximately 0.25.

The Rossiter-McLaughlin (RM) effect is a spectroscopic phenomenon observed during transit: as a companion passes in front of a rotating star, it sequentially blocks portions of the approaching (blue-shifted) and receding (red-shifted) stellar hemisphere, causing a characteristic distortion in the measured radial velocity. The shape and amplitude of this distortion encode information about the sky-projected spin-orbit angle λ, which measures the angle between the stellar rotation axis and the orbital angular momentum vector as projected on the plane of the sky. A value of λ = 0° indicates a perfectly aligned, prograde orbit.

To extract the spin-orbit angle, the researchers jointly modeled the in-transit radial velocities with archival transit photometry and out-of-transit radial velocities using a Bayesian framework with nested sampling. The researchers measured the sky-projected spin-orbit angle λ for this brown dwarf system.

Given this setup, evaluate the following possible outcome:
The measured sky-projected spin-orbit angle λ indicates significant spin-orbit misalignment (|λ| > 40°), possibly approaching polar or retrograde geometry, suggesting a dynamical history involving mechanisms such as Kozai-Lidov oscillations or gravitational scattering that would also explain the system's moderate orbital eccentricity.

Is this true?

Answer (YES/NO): NO